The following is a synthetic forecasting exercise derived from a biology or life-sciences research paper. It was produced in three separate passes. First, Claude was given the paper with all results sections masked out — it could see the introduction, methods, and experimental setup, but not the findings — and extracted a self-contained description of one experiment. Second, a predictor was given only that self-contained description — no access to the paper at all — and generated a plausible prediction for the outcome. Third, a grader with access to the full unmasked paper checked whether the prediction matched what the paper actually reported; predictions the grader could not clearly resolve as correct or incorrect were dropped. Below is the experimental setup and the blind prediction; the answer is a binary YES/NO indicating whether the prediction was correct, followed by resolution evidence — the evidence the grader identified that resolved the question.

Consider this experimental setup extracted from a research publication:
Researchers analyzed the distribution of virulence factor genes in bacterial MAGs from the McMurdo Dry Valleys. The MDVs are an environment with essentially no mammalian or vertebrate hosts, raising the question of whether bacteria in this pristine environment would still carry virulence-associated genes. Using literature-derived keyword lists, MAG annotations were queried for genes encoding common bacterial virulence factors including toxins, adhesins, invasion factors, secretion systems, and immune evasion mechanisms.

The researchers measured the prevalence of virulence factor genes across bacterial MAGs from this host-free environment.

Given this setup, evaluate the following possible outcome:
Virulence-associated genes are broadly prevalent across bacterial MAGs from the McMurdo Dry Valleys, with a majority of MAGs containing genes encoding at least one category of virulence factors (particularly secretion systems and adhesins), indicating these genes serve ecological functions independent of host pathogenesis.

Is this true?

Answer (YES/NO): NO